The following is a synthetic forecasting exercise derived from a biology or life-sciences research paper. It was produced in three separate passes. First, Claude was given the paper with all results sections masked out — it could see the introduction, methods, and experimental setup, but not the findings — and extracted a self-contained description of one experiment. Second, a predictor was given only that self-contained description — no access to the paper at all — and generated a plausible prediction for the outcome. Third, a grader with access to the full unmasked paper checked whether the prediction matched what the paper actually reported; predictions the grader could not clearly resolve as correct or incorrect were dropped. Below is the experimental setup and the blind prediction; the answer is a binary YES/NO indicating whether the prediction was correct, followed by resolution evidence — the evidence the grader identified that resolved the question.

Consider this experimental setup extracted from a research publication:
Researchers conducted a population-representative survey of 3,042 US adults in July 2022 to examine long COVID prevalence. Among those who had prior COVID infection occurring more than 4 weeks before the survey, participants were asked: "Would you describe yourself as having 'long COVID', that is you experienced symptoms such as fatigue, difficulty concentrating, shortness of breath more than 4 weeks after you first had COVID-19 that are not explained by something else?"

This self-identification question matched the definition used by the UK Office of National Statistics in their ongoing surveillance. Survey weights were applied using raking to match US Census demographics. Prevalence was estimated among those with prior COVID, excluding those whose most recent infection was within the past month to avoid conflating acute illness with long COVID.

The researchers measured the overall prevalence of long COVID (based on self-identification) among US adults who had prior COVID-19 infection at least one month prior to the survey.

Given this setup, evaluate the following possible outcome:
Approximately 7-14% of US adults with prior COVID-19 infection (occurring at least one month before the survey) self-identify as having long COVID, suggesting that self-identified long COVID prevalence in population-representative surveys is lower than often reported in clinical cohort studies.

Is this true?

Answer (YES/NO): YES